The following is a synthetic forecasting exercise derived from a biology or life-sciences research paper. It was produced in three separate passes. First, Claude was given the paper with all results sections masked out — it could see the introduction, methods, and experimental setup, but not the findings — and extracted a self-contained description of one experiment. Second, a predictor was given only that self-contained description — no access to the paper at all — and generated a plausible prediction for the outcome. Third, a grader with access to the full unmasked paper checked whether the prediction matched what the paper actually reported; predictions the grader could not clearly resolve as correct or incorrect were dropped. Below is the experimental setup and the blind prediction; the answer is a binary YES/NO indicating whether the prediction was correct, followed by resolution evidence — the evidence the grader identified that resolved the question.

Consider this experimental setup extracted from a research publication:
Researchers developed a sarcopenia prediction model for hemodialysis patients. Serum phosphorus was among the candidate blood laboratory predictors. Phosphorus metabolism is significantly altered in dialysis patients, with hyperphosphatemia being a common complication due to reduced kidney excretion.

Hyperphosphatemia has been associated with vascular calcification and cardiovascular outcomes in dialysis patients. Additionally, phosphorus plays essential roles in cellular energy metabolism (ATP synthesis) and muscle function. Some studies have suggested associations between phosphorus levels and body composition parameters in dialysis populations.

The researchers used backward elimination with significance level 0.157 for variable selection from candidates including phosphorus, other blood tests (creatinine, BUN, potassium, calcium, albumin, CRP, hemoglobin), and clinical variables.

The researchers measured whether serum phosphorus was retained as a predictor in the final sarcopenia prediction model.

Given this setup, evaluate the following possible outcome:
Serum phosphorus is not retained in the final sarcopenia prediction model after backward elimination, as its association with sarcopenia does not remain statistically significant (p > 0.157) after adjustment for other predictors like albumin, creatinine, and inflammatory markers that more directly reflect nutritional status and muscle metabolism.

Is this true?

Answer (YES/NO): YES